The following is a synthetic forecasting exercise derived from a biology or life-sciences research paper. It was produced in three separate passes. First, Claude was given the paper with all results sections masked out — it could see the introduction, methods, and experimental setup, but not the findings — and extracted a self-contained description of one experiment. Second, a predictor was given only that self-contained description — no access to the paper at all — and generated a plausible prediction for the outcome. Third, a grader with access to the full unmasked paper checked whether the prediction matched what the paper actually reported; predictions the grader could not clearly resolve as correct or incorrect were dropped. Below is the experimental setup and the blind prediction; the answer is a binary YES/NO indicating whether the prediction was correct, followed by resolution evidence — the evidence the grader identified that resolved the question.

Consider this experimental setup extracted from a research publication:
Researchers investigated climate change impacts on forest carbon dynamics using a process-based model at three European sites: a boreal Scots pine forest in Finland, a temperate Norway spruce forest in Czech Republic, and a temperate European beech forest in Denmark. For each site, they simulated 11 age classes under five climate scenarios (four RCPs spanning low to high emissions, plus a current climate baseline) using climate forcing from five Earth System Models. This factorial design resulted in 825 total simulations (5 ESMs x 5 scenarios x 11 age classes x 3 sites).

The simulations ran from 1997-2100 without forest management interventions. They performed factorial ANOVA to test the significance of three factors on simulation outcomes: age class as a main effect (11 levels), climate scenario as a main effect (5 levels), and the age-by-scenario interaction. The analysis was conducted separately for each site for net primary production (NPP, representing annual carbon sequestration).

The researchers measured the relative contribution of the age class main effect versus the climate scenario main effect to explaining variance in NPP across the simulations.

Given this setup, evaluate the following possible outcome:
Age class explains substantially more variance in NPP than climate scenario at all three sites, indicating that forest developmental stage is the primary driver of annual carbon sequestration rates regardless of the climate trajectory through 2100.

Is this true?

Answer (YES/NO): NO